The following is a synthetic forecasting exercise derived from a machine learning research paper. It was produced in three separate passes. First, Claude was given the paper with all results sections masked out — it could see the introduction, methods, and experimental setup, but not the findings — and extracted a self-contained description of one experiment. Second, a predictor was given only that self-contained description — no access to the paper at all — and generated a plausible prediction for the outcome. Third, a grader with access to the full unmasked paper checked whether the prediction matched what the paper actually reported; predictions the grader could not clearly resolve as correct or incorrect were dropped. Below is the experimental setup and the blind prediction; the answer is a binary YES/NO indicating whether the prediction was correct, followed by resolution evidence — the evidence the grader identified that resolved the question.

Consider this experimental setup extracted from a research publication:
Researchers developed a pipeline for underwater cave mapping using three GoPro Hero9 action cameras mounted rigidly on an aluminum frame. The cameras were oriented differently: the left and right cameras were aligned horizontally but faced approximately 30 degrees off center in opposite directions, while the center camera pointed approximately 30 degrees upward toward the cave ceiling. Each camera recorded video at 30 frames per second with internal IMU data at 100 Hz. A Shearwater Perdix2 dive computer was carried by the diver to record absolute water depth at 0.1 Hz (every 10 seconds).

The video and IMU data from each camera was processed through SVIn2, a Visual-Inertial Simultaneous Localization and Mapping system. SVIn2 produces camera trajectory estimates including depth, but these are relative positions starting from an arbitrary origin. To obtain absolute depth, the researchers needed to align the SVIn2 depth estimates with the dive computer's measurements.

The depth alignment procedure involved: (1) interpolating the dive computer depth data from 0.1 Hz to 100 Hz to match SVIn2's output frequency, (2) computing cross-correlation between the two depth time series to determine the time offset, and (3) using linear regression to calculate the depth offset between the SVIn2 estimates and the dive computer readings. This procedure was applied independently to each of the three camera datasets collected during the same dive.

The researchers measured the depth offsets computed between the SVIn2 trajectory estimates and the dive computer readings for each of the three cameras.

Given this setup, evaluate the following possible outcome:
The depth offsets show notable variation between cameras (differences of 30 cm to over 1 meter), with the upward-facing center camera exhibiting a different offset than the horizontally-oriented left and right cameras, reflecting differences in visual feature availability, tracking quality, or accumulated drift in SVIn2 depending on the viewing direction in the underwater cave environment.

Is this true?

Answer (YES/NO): NO